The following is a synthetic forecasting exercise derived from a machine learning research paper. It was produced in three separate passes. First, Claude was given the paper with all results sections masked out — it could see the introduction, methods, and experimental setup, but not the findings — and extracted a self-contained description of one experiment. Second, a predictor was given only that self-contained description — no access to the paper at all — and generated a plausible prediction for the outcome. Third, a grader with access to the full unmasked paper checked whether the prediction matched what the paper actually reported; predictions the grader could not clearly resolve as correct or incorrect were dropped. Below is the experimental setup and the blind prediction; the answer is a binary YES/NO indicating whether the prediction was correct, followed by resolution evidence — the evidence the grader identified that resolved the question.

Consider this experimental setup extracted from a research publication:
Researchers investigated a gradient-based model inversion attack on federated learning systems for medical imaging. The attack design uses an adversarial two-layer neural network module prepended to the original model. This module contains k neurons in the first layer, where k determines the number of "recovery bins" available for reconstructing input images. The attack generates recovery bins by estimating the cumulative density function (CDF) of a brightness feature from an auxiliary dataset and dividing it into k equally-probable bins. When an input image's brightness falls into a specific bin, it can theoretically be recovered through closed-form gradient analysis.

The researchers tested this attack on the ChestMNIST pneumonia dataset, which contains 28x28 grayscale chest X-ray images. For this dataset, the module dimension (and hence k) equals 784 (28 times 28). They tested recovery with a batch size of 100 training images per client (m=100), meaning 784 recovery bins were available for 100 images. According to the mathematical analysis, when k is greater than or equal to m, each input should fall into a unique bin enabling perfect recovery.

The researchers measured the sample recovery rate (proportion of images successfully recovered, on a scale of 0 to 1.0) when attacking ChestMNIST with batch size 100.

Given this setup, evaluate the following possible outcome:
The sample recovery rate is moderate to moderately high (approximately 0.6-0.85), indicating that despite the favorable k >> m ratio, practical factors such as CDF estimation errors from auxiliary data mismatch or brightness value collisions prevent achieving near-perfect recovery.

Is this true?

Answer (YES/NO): NO